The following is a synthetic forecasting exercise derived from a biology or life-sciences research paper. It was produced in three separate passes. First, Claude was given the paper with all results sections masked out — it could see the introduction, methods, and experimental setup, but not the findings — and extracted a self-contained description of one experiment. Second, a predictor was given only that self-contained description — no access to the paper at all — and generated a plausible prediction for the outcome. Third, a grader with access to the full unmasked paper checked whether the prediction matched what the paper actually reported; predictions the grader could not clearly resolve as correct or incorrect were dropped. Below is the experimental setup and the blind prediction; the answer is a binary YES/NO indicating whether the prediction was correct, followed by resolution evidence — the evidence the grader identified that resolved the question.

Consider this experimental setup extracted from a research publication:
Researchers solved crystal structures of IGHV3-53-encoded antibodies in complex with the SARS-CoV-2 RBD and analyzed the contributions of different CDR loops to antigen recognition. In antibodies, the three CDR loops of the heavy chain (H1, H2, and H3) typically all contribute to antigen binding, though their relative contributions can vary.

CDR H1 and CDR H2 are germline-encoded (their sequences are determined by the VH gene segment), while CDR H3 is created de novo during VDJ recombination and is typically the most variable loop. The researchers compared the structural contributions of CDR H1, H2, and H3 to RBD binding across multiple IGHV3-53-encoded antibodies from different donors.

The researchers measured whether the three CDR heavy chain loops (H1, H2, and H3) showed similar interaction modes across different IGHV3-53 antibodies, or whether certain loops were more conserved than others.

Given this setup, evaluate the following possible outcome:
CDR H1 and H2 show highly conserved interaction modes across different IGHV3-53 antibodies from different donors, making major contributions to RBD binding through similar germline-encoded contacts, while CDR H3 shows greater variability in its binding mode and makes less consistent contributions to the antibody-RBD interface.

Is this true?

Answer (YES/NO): YES